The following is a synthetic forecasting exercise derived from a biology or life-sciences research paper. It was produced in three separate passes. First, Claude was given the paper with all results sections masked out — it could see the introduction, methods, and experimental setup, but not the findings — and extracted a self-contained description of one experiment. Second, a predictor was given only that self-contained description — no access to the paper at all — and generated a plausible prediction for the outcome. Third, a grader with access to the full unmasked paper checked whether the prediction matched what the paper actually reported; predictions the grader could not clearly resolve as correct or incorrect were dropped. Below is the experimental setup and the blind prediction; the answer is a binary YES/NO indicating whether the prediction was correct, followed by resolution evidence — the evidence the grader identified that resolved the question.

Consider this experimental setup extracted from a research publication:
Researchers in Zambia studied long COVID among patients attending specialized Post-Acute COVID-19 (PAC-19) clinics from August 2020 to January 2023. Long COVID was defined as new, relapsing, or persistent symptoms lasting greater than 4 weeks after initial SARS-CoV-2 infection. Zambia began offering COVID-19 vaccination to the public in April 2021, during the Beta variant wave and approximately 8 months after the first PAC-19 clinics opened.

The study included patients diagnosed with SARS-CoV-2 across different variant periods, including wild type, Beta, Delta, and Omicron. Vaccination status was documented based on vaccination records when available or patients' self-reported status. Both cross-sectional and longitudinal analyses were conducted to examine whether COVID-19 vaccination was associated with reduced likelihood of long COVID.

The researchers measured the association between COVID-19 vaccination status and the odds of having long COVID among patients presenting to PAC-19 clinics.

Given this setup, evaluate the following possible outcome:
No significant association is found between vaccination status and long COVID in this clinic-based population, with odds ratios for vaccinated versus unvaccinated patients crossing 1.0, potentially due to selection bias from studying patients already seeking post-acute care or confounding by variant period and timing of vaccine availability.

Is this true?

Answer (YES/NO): YES